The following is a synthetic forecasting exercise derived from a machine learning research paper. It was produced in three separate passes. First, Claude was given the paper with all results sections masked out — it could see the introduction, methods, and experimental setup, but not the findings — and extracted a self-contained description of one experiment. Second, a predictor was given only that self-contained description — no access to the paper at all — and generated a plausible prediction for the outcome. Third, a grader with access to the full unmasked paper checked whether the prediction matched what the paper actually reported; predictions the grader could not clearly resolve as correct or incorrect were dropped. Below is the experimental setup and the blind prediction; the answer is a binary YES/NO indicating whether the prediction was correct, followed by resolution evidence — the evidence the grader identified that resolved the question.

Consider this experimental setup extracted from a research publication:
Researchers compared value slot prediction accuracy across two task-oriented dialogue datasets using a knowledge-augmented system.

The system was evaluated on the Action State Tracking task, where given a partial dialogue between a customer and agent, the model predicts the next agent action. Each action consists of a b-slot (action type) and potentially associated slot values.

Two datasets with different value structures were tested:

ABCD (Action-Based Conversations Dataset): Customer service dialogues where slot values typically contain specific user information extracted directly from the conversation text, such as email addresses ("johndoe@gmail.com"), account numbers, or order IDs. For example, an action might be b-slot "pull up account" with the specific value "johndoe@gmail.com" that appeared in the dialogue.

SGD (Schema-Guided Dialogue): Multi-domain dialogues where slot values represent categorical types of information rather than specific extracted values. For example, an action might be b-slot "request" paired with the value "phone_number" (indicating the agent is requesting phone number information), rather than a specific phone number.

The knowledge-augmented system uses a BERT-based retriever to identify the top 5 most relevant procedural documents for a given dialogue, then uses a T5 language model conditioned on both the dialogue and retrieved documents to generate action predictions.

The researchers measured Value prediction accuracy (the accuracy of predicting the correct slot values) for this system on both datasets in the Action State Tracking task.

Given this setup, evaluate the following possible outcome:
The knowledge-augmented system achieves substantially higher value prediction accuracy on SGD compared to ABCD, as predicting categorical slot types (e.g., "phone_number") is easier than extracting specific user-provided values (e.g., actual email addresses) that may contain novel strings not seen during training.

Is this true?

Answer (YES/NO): NO